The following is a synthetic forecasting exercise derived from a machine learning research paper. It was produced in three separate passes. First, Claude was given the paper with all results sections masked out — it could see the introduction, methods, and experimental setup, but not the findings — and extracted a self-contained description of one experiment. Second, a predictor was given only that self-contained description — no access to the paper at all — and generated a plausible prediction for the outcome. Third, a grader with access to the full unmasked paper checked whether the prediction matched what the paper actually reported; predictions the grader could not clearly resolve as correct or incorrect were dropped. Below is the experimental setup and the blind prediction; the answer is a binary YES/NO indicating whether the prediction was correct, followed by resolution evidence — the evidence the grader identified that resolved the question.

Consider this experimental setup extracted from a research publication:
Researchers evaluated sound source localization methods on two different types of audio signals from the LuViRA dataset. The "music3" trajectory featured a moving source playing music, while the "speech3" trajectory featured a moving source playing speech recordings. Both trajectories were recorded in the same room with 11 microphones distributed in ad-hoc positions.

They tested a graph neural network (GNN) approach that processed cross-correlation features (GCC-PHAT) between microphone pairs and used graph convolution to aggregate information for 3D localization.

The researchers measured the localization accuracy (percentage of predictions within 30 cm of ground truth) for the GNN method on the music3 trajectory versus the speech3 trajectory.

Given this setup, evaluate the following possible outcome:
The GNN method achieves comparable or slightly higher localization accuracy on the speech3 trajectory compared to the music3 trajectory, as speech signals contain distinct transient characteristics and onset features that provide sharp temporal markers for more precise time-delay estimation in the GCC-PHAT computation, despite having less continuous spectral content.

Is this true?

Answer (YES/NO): NO